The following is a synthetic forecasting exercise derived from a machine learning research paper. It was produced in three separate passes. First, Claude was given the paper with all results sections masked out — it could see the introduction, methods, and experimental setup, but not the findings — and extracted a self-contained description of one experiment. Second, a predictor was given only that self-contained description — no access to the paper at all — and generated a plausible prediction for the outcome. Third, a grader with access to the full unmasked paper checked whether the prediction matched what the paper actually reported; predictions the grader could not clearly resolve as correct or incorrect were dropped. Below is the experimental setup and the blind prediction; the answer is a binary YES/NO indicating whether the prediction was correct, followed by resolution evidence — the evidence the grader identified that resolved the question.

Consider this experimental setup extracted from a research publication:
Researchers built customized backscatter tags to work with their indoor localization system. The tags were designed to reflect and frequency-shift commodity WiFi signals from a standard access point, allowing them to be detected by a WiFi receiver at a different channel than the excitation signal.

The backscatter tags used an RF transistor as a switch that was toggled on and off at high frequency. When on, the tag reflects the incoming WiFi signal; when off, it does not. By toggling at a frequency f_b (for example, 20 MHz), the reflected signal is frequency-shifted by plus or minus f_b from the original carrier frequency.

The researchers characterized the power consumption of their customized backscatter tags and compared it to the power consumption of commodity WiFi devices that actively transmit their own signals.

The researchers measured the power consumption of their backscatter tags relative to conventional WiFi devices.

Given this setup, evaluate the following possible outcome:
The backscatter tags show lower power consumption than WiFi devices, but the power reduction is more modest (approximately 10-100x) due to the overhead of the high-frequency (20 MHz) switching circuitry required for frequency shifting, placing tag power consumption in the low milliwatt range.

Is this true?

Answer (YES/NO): NO